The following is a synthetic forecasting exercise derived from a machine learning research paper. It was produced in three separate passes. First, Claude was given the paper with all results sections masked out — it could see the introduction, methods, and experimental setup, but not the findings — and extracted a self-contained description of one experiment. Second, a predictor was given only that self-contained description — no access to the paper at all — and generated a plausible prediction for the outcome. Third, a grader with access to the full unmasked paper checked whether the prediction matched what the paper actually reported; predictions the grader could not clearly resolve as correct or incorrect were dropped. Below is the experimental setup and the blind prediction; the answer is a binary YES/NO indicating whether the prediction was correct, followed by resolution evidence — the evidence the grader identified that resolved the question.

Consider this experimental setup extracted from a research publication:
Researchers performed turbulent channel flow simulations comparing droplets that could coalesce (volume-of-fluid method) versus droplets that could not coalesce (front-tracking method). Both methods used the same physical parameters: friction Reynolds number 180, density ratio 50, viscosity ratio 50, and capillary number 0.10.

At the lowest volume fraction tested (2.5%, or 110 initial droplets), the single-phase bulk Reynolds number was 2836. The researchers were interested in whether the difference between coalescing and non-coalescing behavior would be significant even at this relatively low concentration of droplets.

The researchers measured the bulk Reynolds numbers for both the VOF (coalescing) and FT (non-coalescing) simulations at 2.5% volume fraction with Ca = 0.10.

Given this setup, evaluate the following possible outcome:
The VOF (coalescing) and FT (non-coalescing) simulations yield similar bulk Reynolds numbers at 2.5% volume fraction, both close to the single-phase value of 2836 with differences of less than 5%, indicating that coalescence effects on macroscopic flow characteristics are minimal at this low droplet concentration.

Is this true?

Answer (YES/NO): YES